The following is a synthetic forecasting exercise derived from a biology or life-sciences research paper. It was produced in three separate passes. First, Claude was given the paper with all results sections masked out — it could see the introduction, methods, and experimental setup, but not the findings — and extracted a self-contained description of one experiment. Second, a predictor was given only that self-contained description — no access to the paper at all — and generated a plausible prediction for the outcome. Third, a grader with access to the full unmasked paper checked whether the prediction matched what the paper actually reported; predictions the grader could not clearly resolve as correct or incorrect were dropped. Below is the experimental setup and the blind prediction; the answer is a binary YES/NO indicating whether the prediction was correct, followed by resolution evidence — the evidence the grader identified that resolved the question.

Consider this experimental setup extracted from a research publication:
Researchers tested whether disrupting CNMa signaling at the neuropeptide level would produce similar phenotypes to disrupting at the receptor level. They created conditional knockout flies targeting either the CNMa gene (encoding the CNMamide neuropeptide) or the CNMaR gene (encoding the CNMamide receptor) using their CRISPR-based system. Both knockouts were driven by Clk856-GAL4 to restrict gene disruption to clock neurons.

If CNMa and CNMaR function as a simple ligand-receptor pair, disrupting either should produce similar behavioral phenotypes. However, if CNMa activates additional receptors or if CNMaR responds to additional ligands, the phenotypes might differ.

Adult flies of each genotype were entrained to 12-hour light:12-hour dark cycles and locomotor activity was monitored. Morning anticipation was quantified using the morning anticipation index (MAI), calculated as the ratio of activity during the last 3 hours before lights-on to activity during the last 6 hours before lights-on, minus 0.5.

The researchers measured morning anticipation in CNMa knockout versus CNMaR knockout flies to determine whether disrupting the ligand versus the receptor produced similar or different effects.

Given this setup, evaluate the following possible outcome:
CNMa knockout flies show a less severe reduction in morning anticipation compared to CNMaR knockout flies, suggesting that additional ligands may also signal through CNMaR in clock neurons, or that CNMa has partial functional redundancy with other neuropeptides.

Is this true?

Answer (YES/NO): NO